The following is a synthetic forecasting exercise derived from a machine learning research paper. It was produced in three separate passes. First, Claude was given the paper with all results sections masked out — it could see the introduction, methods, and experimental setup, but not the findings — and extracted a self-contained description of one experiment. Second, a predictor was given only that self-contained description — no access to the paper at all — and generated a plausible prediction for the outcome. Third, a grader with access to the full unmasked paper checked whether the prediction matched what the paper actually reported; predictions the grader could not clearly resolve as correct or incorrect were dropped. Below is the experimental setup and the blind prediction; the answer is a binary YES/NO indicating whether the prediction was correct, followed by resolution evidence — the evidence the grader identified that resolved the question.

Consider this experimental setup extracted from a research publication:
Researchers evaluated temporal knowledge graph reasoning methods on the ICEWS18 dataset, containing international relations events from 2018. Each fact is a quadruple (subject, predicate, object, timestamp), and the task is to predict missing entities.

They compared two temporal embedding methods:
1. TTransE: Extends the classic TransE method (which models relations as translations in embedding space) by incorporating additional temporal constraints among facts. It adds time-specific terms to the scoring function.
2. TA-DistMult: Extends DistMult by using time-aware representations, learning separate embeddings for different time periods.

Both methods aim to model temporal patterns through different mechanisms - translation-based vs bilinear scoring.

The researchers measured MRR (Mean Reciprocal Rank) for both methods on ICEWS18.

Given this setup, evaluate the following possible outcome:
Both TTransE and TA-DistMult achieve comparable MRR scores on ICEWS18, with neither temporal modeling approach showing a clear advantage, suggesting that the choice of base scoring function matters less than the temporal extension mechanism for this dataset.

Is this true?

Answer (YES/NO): NO